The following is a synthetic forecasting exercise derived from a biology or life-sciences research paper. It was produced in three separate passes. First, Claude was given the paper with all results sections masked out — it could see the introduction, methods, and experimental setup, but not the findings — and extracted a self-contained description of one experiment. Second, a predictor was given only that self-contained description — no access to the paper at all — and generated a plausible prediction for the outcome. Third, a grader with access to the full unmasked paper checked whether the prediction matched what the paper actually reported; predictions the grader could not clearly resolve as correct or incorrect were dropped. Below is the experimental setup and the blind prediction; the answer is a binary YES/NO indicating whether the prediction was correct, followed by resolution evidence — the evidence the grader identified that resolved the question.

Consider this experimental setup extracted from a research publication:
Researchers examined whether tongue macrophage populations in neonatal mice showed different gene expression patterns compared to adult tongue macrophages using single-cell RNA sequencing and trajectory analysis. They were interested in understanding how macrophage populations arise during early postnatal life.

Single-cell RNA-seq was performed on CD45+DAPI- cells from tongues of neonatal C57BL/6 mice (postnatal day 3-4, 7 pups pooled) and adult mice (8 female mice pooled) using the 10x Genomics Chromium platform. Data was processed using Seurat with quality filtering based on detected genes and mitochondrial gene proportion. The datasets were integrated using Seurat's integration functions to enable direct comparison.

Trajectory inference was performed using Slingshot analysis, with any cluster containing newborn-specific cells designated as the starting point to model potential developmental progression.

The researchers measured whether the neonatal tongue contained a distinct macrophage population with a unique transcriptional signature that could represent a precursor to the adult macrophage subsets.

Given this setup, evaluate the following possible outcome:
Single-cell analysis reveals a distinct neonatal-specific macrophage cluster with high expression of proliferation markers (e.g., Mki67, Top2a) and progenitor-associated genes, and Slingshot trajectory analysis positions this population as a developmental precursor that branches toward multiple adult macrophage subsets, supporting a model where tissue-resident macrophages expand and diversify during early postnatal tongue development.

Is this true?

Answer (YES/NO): YES